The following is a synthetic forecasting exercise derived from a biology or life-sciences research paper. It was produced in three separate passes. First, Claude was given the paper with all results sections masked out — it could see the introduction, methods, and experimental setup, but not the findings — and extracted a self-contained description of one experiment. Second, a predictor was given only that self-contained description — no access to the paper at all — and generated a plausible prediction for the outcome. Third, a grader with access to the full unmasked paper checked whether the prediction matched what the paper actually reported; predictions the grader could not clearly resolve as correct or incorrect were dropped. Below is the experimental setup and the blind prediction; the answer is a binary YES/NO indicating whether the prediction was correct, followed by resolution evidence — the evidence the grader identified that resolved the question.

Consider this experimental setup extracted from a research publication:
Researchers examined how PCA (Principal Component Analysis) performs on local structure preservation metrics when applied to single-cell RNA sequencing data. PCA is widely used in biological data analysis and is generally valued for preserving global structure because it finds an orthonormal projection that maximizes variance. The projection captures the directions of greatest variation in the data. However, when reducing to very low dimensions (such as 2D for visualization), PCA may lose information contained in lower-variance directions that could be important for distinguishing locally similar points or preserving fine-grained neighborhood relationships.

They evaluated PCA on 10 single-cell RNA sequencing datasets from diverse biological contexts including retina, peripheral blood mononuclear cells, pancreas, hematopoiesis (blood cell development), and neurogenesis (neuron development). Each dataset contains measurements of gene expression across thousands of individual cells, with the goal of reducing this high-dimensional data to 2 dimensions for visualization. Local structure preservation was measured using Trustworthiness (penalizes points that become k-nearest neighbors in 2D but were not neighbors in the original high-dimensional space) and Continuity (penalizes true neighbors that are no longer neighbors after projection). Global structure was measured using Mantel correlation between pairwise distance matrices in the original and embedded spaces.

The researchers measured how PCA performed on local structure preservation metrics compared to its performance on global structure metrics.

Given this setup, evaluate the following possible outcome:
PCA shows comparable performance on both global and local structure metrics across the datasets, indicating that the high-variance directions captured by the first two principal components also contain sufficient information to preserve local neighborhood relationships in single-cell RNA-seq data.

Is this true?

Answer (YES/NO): NO